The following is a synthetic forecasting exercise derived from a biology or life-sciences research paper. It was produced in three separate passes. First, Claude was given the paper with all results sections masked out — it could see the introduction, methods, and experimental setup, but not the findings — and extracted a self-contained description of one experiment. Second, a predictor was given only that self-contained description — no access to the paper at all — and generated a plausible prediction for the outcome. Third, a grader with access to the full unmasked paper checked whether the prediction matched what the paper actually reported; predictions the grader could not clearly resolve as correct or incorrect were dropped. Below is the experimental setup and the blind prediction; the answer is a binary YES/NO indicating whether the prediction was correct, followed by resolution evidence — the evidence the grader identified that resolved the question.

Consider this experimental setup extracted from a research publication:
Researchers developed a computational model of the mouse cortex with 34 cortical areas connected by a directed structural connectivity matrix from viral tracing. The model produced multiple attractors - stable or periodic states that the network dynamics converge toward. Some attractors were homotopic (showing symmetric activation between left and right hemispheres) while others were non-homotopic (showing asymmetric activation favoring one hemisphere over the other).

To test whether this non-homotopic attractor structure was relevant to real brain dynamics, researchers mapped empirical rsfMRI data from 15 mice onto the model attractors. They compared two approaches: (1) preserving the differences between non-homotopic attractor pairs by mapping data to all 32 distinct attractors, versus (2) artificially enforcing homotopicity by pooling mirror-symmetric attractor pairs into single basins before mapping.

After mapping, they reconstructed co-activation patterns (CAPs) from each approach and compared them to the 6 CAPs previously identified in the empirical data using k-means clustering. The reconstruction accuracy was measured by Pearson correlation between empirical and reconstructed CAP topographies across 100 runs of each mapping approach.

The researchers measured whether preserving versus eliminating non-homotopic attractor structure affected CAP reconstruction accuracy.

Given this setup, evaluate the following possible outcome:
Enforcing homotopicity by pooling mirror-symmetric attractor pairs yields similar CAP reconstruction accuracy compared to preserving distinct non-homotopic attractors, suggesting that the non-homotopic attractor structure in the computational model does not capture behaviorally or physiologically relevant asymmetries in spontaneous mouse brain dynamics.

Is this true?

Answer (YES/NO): NO